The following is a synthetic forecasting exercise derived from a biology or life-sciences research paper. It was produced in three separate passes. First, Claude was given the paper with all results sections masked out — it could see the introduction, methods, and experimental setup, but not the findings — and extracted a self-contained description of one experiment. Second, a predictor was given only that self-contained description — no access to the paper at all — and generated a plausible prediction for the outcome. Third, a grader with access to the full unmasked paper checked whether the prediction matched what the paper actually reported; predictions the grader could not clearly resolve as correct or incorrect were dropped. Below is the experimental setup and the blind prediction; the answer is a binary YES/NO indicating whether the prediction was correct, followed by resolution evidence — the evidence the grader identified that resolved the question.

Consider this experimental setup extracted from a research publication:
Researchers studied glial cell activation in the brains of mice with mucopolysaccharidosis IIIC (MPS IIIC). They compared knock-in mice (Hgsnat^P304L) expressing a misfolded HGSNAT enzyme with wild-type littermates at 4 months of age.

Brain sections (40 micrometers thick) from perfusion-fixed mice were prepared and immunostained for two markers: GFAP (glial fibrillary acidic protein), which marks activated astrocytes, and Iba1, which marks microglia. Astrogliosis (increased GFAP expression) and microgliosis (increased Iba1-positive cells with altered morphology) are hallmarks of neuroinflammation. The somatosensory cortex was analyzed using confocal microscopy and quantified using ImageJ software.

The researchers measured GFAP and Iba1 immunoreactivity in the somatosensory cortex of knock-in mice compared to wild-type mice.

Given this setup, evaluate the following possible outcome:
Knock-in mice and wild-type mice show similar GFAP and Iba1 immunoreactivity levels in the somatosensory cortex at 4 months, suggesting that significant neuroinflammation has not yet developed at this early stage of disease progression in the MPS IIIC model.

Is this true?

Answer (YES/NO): NO